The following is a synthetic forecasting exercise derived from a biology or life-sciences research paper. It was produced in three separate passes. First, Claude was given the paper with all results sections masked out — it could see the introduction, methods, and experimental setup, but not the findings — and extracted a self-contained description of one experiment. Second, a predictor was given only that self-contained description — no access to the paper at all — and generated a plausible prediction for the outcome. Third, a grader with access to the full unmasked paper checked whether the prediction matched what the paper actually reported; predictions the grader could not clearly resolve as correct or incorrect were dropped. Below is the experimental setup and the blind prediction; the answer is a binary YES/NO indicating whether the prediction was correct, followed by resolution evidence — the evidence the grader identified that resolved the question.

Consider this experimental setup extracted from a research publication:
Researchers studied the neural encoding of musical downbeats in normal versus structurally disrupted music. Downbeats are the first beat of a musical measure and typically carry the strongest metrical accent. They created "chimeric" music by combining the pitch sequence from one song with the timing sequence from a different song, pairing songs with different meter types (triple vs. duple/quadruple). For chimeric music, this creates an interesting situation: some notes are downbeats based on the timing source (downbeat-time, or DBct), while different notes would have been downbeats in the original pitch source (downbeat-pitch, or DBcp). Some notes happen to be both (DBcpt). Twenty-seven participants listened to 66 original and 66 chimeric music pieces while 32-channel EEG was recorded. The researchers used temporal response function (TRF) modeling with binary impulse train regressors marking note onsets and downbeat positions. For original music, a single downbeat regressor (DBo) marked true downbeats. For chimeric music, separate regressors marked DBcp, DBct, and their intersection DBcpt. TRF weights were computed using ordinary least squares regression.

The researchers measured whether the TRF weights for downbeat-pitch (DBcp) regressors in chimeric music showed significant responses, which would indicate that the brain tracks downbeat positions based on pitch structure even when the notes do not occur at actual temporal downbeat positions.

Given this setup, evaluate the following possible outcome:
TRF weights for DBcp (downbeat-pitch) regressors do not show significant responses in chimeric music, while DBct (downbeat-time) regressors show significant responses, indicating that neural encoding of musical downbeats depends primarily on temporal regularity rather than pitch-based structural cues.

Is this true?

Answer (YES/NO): NO